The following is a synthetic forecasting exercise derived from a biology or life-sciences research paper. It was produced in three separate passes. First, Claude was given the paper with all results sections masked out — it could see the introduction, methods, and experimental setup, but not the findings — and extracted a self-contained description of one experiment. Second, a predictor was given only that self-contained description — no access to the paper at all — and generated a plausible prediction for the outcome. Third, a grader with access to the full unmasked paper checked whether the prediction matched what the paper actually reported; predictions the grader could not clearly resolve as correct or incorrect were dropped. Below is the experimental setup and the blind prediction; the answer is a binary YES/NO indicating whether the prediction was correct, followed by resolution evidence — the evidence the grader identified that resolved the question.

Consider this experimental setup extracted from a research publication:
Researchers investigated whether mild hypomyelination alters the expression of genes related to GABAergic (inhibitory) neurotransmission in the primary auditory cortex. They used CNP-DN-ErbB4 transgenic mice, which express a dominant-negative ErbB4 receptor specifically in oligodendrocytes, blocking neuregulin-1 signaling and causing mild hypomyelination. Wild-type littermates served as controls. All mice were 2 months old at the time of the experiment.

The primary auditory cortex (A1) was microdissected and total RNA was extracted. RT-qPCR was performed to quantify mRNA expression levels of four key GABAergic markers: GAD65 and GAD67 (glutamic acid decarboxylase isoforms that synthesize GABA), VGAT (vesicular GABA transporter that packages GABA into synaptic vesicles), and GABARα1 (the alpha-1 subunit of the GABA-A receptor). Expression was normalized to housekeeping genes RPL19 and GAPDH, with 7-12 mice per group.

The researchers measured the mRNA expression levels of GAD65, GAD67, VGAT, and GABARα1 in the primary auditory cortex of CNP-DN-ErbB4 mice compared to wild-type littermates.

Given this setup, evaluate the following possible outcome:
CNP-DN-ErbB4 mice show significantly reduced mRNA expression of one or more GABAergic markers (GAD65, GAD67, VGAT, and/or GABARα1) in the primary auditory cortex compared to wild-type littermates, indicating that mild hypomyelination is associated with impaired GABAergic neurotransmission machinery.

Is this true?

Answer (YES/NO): NO